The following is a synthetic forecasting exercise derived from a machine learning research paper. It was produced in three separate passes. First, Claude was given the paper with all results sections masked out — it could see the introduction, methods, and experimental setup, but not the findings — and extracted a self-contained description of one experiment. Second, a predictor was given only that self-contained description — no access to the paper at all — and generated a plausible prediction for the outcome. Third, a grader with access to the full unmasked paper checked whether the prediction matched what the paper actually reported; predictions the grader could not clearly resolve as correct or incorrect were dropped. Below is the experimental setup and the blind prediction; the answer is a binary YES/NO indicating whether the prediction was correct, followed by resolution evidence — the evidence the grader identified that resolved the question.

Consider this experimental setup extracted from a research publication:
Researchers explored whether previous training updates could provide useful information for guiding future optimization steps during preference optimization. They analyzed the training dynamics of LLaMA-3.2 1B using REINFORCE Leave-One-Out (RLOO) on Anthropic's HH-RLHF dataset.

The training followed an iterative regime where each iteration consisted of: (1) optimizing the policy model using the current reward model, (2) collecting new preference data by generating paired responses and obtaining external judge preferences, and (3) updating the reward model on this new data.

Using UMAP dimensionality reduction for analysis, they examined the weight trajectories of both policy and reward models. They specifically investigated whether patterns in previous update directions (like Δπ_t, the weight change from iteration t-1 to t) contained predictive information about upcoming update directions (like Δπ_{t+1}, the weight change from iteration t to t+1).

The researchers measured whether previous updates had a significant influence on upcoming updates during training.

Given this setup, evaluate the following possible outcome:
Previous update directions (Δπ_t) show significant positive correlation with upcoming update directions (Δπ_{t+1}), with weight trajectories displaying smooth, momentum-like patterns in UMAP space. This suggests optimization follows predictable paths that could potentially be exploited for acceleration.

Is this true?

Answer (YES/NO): NO